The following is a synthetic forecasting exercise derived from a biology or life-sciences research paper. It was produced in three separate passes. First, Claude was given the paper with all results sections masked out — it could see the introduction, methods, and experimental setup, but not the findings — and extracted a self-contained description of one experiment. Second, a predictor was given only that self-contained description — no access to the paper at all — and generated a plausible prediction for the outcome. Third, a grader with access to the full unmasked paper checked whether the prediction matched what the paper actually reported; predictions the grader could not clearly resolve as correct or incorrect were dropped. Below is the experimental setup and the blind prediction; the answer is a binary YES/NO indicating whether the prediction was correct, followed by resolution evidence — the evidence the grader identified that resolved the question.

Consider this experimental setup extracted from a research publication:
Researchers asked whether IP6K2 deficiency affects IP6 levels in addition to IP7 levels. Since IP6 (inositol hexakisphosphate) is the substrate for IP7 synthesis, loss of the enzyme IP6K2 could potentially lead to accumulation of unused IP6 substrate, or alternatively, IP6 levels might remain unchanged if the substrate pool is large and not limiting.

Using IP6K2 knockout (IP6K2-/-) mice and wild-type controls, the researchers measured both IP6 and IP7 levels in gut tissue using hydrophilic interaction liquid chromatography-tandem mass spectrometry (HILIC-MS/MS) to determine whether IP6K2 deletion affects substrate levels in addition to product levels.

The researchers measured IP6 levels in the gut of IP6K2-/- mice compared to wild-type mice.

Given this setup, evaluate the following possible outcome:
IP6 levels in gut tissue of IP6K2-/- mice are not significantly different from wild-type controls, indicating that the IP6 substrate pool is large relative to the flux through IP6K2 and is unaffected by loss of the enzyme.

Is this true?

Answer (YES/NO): YES